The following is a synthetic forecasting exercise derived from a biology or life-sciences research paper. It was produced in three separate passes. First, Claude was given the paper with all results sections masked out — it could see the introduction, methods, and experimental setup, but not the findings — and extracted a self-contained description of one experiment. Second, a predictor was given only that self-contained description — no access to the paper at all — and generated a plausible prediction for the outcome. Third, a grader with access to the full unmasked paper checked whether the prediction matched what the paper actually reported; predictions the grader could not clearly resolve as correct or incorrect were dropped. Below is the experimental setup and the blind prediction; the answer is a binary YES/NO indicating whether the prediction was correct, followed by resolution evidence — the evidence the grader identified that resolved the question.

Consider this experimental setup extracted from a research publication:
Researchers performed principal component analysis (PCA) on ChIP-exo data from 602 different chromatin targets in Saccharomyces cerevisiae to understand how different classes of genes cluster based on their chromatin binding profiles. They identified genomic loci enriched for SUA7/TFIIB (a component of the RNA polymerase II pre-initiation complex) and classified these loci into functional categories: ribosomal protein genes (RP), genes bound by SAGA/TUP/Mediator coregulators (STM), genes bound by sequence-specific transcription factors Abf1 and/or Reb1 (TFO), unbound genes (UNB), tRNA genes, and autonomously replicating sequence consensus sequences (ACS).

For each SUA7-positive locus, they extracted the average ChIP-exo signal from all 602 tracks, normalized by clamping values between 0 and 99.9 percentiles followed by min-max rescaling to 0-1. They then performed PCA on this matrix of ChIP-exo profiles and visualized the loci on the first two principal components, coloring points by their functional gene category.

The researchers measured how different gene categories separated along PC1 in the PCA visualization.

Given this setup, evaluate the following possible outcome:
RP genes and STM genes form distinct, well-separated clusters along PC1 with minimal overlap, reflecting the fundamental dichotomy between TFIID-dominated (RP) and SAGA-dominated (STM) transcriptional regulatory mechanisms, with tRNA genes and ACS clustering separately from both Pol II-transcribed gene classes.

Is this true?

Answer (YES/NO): NO